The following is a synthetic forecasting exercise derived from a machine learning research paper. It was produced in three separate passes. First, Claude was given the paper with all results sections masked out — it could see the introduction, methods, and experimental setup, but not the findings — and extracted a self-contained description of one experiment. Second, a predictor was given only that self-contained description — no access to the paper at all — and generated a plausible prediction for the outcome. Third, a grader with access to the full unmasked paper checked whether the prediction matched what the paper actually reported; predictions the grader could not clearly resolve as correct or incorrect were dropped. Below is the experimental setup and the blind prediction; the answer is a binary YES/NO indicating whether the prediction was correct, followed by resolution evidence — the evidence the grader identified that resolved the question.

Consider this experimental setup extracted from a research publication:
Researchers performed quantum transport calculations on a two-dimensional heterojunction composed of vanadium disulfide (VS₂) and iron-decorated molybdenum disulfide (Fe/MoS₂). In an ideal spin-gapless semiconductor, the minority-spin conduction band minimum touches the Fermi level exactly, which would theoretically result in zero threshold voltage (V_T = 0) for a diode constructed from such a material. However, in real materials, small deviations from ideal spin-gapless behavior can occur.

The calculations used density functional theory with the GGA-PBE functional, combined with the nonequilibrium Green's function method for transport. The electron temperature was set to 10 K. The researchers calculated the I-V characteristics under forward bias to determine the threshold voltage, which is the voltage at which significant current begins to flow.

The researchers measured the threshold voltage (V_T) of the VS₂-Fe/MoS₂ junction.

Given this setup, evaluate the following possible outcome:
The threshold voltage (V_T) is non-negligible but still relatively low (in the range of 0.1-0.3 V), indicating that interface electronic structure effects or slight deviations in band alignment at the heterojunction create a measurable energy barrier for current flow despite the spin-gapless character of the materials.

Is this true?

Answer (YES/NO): NO